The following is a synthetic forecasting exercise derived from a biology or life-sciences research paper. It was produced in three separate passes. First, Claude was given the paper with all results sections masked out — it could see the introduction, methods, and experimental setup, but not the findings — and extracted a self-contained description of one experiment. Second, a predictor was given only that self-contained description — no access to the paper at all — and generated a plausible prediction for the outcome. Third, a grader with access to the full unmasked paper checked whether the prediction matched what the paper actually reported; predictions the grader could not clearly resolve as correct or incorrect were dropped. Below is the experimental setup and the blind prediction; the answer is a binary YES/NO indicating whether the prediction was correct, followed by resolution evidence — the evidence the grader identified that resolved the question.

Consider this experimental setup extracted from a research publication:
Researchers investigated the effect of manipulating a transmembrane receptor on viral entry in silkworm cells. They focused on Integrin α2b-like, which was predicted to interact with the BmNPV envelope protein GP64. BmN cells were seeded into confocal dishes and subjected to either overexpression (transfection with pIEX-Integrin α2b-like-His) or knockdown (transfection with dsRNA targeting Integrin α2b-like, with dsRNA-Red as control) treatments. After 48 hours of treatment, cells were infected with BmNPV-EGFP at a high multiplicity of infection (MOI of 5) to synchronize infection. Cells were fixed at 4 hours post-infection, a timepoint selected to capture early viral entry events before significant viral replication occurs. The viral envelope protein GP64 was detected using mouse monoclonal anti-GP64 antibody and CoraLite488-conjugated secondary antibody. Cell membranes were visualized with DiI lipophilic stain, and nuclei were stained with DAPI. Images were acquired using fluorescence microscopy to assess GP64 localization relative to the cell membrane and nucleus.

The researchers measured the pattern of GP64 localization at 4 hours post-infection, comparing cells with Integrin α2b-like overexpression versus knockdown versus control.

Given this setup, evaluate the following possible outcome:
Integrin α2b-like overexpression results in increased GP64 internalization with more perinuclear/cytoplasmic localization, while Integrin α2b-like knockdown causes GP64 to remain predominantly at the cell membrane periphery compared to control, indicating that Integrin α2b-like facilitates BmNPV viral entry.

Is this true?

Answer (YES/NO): NO